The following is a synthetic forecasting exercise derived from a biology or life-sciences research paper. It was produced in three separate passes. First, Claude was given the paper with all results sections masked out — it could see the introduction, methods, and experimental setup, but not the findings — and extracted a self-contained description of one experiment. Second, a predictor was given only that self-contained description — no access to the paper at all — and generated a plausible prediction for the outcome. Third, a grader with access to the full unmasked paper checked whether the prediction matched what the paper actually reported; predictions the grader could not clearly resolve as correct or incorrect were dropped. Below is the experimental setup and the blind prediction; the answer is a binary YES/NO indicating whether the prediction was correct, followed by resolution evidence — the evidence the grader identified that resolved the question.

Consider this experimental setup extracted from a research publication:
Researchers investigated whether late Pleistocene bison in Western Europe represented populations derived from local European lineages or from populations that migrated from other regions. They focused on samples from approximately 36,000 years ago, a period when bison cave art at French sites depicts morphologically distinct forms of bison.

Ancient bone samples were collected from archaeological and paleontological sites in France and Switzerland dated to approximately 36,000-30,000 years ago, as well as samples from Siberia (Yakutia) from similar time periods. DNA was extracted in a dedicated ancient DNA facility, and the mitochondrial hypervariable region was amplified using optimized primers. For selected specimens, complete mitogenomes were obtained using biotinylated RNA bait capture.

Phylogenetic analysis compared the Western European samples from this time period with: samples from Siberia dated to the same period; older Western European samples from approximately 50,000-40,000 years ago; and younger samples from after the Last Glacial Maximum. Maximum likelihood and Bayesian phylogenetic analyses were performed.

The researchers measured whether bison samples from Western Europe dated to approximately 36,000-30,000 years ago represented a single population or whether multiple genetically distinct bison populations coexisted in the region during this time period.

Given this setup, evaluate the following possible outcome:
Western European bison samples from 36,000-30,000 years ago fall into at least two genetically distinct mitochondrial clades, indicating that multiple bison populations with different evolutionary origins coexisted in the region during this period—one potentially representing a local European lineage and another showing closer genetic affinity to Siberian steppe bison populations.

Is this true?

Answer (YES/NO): YES